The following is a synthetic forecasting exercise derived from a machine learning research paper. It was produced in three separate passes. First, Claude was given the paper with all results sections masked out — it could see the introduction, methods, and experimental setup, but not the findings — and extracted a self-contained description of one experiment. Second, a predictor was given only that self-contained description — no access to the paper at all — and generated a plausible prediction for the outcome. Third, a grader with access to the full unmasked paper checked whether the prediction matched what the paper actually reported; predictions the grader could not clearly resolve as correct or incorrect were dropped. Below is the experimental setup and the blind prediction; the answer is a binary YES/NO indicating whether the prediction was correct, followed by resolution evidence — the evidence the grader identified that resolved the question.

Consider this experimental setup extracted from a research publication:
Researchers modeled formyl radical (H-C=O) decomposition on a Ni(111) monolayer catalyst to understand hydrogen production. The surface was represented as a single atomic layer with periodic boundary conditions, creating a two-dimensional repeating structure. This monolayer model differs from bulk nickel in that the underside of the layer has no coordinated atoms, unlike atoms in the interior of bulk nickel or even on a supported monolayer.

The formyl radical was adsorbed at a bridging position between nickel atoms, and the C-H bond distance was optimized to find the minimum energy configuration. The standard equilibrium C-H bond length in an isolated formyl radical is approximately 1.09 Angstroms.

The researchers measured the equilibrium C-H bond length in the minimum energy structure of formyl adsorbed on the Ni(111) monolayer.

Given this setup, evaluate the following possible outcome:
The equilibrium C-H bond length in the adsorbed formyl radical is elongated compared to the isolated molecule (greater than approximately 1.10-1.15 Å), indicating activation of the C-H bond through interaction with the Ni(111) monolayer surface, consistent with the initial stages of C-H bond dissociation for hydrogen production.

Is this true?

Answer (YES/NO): YES